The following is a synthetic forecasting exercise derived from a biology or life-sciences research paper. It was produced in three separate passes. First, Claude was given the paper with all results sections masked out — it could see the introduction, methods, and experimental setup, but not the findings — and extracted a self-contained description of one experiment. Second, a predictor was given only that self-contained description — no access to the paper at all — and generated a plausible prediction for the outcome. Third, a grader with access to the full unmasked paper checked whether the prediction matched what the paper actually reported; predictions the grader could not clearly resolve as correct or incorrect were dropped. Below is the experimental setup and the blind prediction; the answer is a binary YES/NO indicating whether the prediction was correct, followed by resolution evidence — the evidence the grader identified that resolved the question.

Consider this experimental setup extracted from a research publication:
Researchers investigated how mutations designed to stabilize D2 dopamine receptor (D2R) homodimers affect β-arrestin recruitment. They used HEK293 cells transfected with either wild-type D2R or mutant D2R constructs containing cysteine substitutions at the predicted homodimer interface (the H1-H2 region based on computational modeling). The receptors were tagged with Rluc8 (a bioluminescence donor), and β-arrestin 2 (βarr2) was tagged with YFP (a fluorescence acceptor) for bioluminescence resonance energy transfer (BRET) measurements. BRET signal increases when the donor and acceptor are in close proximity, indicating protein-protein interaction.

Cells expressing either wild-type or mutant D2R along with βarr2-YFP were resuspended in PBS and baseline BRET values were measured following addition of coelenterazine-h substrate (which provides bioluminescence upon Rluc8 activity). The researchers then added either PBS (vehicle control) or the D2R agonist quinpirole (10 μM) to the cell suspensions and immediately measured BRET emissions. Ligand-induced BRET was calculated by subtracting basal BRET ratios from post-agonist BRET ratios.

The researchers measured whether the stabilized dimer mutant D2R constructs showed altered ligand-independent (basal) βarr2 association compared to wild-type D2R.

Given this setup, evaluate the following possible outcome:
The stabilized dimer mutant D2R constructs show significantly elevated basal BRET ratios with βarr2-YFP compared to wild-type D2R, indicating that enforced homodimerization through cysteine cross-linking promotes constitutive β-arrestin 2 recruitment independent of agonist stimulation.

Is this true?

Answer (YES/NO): YES